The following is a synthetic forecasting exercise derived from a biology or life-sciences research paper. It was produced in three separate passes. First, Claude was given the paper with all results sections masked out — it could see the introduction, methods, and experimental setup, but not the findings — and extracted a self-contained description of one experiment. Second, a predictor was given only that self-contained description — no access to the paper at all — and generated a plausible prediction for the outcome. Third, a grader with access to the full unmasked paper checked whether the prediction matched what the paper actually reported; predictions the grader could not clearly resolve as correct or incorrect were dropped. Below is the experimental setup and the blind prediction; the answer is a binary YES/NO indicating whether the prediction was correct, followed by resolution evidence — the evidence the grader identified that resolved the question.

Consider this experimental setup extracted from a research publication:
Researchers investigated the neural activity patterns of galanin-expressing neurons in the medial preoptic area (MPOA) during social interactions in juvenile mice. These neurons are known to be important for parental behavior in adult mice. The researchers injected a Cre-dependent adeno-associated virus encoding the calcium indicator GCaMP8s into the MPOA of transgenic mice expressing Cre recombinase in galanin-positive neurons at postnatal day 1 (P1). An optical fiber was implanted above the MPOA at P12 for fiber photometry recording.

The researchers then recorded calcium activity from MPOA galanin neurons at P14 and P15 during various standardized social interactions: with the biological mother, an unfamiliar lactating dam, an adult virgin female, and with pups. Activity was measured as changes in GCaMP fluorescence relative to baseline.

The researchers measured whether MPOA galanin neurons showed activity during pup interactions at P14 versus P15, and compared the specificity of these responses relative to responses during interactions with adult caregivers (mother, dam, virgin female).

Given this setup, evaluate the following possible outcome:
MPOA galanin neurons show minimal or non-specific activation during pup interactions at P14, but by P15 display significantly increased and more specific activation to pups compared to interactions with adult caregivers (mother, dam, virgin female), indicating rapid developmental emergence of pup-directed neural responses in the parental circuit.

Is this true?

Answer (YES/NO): YES